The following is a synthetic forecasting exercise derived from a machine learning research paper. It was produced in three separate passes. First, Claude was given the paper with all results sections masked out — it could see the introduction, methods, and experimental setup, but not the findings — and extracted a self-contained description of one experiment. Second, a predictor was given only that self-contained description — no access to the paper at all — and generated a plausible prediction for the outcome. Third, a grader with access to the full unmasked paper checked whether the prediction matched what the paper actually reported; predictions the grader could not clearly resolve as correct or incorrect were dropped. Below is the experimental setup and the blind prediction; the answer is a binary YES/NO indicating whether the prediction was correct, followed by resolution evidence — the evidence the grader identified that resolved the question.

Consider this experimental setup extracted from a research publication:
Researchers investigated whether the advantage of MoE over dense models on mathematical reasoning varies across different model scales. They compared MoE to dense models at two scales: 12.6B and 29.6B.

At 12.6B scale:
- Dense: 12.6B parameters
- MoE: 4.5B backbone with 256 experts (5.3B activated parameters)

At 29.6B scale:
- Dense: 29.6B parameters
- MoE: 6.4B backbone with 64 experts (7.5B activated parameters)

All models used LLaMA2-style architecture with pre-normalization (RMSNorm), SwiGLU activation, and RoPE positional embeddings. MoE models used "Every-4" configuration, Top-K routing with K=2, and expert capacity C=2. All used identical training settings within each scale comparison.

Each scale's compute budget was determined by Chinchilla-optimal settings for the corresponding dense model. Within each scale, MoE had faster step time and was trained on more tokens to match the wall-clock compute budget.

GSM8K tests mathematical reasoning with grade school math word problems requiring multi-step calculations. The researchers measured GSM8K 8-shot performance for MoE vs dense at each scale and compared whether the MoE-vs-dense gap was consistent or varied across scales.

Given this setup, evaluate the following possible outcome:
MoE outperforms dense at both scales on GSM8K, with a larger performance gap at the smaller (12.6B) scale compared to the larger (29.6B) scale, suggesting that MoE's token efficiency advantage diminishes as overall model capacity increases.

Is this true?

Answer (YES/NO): NO